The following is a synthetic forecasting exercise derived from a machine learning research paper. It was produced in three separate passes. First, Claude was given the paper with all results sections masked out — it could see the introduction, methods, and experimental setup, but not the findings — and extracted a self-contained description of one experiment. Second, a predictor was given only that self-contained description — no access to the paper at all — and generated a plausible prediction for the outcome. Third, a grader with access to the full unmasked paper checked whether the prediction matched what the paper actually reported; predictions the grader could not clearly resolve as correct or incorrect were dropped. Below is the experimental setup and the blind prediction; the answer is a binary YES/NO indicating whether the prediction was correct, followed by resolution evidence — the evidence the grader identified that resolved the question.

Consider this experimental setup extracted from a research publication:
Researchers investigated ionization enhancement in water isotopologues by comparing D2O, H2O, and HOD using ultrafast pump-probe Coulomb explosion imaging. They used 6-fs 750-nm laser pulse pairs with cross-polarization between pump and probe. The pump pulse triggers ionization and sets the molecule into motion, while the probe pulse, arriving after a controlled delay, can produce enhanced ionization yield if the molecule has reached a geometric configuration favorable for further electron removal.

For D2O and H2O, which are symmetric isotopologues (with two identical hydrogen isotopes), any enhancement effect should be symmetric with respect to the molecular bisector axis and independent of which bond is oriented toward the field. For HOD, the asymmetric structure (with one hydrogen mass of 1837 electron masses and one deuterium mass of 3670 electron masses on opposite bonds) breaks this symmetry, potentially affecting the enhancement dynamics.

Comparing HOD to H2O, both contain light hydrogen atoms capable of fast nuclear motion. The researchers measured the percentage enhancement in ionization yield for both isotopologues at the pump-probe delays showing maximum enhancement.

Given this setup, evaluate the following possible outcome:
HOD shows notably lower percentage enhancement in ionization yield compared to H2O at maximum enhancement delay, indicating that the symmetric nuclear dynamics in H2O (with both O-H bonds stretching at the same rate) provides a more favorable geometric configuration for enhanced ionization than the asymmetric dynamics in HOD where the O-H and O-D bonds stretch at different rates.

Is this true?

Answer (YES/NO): YES